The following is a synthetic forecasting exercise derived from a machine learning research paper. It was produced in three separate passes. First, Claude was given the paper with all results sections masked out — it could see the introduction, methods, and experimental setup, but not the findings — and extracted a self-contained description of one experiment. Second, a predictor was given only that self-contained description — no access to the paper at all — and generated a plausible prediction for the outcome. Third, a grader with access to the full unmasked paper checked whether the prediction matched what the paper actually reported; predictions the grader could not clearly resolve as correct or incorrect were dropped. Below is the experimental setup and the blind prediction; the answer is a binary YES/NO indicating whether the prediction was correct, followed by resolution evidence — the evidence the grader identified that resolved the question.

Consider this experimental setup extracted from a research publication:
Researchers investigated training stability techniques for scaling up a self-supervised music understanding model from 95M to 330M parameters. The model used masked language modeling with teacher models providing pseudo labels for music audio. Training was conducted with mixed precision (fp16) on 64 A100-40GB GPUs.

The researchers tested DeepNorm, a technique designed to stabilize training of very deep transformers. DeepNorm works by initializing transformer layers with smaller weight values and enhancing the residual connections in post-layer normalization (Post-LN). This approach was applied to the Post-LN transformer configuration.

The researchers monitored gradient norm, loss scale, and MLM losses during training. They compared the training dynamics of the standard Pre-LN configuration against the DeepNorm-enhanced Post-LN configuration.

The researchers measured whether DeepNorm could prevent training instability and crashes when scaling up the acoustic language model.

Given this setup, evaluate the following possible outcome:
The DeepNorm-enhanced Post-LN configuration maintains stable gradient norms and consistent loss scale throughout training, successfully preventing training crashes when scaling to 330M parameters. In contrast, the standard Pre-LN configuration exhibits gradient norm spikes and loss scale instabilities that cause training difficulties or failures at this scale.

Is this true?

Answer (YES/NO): NO